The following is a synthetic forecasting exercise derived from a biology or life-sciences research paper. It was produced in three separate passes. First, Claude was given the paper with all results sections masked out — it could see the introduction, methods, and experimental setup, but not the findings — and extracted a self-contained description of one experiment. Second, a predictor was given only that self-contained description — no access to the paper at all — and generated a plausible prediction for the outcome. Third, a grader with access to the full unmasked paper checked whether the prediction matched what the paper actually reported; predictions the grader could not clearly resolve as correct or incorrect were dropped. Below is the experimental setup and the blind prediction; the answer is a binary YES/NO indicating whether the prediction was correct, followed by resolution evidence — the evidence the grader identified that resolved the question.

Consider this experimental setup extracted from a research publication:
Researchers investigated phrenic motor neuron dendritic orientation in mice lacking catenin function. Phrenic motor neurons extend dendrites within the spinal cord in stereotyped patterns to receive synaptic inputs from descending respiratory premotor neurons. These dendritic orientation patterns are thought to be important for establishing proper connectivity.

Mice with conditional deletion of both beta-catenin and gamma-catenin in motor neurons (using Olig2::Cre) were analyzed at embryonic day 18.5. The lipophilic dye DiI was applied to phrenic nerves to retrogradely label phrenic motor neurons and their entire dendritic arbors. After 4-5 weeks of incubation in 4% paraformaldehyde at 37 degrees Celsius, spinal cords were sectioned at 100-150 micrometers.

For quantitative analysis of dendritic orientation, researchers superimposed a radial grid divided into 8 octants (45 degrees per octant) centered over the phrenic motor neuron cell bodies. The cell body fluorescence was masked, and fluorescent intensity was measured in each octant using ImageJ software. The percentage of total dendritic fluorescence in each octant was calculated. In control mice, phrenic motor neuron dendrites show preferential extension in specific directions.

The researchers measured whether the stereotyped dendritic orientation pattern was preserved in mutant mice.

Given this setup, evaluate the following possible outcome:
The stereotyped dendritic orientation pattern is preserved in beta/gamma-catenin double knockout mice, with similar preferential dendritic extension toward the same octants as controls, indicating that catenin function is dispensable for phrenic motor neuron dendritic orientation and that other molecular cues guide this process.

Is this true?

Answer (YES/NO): NO